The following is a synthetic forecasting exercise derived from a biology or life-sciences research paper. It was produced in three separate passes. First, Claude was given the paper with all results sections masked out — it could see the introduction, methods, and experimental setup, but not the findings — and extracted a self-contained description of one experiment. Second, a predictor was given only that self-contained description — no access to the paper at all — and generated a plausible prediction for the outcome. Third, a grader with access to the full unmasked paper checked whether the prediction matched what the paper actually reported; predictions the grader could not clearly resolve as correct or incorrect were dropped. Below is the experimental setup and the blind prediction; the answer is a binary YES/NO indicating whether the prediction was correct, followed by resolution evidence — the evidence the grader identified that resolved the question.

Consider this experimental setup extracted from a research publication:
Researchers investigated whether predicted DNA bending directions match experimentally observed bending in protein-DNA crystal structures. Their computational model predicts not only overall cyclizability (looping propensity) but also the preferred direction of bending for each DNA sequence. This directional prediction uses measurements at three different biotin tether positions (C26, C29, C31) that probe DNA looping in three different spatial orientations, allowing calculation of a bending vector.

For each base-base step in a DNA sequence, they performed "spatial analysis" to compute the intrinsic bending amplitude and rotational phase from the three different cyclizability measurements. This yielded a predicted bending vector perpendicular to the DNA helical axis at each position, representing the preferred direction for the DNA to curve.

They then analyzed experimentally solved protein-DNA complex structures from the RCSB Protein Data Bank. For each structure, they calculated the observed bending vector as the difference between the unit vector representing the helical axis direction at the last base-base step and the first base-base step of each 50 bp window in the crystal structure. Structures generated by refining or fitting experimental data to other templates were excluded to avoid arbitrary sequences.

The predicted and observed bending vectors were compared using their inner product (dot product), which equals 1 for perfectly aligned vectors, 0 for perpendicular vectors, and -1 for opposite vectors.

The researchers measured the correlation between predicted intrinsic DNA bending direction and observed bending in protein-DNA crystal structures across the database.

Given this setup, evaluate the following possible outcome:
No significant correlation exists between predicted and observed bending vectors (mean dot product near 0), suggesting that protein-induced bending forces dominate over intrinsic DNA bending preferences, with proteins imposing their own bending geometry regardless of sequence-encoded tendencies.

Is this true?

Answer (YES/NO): NO